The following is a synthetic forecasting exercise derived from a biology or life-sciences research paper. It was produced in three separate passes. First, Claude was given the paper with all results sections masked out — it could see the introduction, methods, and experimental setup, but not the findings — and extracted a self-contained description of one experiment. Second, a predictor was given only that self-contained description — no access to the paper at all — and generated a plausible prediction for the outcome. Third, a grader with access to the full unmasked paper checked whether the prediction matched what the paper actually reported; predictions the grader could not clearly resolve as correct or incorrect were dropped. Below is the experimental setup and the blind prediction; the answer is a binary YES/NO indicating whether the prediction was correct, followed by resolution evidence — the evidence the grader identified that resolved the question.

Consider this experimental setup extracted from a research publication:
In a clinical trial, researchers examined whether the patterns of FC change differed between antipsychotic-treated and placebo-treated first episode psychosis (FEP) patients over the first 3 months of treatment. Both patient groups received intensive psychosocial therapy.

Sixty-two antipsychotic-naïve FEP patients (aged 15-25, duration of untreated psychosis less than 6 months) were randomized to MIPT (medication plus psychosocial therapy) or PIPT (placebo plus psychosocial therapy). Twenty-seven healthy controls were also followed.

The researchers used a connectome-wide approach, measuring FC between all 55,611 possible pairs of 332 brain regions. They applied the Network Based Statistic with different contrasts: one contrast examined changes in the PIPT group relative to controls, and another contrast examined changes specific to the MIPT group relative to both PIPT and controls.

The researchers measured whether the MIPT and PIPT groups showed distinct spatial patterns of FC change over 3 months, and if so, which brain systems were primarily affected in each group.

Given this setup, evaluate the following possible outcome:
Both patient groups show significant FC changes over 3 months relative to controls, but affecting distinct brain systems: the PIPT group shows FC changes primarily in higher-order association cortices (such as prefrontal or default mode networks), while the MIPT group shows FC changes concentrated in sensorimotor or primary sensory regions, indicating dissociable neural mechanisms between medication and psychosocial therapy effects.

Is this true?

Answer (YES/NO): NO